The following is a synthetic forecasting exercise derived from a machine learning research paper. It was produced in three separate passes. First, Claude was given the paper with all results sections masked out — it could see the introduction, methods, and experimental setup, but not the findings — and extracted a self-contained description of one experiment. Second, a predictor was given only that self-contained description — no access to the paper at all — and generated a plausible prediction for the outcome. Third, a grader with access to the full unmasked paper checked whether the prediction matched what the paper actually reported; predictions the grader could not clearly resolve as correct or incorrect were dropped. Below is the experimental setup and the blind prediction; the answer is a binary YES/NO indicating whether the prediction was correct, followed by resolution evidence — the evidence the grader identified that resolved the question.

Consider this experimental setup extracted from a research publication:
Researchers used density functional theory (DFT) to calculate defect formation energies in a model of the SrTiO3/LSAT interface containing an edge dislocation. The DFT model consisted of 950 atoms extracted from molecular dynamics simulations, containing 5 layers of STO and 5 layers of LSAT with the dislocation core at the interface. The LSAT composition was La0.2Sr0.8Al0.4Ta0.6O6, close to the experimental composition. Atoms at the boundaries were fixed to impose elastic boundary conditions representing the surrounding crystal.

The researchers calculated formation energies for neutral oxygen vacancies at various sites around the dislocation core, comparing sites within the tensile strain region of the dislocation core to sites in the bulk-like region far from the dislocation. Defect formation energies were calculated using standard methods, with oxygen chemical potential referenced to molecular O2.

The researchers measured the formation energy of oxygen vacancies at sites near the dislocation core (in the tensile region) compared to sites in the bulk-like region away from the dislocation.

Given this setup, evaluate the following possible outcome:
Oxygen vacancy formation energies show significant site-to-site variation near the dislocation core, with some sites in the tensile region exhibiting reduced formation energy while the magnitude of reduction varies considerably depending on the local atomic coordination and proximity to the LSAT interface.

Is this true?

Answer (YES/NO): YES